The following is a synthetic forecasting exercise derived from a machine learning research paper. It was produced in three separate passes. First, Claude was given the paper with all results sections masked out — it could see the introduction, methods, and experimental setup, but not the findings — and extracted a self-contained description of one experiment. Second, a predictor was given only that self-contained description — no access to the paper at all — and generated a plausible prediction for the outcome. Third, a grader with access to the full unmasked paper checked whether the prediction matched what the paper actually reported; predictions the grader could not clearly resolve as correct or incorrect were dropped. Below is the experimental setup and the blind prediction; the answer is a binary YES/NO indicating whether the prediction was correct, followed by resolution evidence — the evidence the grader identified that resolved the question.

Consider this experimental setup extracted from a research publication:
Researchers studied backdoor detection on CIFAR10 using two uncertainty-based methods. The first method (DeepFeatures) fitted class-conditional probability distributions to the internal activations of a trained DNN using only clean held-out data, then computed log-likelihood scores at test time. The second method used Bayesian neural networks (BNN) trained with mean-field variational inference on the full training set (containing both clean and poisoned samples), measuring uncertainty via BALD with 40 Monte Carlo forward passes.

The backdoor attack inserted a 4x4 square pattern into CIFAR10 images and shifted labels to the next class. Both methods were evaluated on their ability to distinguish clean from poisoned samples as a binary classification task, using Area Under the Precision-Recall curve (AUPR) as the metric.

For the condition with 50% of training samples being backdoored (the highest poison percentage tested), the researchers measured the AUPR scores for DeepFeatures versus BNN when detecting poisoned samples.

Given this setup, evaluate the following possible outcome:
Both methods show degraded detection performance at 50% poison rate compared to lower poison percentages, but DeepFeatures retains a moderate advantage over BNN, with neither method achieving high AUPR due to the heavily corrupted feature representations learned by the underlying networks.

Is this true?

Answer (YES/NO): NO